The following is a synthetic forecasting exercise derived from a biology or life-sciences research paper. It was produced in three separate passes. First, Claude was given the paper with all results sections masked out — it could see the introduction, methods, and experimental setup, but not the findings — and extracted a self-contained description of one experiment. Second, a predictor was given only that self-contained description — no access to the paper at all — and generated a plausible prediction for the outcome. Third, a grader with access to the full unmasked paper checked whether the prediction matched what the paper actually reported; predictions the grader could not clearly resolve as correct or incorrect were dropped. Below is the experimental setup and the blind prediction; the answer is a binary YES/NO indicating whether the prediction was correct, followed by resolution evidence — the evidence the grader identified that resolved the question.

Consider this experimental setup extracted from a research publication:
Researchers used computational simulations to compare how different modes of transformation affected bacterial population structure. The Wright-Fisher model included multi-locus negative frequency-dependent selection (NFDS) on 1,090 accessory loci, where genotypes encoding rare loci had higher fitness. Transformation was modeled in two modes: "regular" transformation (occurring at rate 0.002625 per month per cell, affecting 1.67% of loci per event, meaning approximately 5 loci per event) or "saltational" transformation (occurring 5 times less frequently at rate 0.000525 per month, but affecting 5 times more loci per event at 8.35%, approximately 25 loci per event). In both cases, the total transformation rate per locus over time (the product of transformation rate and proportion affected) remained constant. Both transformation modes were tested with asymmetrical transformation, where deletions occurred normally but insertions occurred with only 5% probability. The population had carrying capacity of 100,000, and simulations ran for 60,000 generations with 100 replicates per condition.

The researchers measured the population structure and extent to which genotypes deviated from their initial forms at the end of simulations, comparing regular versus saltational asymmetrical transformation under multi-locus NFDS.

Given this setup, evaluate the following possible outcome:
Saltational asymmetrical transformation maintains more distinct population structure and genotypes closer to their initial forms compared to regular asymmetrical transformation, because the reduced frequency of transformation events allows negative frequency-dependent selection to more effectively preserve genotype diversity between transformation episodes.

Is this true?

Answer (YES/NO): NO